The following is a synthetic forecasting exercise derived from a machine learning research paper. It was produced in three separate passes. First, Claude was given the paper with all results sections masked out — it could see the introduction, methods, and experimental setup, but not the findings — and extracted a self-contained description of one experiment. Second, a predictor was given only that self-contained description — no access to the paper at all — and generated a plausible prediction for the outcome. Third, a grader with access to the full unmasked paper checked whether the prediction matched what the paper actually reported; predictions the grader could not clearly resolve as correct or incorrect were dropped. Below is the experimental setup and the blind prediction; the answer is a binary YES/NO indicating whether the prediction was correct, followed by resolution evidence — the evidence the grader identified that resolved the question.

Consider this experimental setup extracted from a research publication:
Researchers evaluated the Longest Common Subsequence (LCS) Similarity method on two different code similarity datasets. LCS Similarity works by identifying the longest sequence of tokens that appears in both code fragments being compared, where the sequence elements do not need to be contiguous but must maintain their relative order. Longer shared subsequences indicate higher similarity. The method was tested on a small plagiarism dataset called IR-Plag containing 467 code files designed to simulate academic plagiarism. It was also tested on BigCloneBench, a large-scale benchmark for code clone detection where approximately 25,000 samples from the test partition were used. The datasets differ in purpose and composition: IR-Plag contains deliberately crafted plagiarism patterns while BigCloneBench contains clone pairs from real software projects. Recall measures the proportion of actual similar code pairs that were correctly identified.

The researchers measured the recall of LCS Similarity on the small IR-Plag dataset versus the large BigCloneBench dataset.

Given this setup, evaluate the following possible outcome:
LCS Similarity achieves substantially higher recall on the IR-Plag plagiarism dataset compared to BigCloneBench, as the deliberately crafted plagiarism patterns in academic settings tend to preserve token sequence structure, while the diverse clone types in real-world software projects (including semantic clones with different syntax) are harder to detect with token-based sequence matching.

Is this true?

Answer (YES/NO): YES